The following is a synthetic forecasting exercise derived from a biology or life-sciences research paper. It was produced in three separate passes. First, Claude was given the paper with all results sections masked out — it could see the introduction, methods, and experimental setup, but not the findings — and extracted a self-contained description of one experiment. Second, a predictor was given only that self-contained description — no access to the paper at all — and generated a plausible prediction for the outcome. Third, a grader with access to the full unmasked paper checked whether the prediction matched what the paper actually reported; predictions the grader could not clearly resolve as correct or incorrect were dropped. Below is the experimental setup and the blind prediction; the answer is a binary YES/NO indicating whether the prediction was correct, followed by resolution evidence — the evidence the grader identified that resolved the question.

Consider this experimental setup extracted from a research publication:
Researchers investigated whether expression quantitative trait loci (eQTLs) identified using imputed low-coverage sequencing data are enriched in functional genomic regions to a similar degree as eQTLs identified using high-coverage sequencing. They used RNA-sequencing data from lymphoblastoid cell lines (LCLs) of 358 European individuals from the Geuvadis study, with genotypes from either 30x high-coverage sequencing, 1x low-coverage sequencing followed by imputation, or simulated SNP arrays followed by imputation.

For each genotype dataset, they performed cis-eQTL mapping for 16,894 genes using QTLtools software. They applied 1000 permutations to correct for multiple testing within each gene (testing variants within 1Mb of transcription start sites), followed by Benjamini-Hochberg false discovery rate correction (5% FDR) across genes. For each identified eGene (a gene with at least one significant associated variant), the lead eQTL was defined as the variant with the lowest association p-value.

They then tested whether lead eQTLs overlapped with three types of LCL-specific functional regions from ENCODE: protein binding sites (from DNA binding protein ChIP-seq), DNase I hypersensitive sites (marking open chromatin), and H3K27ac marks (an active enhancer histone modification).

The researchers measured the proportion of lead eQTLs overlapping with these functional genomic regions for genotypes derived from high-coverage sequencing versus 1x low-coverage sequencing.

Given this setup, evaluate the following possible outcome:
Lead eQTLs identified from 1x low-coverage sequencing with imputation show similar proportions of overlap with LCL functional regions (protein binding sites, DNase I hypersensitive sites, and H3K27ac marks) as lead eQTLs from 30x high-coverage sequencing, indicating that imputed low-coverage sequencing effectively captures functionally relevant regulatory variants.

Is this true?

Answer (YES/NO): YES